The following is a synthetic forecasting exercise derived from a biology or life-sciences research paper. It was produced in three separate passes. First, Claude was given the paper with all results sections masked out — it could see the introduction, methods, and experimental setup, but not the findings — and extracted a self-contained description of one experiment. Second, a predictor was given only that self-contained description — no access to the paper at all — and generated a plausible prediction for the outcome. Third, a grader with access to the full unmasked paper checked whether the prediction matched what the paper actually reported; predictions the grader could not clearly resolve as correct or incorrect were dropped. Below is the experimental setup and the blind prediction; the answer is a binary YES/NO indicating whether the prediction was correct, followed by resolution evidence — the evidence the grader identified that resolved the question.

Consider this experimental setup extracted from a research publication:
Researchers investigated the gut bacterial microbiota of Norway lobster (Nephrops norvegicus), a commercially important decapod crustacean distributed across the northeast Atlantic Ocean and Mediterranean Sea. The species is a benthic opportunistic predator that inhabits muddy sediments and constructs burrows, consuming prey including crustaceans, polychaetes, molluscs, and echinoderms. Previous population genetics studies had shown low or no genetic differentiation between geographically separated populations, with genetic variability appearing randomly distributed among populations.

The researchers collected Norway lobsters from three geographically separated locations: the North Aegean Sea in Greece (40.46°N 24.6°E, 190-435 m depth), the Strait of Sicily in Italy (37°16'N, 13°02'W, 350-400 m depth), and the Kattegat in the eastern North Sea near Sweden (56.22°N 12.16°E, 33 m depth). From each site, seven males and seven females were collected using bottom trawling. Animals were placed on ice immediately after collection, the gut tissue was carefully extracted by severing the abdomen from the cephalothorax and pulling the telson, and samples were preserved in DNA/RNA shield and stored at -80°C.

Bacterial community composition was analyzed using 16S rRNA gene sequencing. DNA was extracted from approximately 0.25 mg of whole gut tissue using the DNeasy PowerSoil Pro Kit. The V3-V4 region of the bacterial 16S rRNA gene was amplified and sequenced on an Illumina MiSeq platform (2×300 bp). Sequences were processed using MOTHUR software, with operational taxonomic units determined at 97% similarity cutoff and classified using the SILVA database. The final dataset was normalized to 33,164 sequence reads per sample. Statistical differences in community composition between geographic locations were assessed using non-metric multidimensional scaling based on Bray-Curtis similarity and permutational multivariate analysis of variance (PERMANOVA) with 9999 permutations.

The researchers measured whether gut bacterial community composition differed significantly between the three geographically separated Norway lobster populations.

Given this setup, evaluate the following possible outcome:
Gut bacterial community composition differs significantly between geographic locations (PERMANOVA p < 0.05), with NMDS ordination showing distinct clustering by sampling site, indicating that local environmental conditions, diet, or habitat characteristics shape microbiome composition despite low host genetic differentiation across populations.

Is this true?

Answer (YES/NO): YES